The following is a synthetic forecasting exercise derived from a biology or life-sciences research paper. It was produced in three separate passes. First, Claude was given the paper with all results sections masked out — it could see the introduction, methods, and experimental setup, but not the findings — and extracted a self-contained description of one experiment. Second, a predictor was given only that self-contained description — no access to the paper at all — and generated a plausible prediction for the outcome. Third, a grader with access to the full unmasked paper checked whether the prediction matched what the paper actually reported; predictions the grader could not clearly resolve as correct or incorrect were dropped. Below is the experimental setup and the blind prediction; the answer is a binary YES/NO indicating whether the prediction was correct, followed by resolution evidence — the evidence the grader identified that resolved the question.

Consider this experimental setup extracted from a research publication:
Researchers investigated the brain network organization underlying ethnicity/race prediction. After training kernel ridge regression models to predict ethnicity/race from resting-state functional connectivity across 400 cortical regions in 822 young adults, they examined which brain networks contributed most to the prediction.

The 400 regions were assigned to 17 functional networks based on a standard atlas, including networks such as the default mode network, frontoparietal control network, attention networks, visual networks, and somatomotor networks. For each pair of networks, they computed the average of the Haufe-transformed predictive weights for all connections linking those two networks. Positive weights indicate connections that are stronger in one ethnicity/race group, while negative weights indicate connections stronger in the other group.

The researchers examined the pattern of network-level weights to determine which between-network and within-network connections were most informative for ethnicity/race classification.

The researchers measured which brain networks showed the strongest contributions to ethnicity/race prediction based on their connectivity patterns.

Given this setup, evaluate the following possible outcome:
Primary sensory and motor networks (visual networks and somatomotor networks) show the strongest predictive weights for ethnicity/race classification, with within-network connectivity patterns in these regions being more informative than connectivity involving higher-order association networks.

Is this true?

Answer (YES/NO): NO